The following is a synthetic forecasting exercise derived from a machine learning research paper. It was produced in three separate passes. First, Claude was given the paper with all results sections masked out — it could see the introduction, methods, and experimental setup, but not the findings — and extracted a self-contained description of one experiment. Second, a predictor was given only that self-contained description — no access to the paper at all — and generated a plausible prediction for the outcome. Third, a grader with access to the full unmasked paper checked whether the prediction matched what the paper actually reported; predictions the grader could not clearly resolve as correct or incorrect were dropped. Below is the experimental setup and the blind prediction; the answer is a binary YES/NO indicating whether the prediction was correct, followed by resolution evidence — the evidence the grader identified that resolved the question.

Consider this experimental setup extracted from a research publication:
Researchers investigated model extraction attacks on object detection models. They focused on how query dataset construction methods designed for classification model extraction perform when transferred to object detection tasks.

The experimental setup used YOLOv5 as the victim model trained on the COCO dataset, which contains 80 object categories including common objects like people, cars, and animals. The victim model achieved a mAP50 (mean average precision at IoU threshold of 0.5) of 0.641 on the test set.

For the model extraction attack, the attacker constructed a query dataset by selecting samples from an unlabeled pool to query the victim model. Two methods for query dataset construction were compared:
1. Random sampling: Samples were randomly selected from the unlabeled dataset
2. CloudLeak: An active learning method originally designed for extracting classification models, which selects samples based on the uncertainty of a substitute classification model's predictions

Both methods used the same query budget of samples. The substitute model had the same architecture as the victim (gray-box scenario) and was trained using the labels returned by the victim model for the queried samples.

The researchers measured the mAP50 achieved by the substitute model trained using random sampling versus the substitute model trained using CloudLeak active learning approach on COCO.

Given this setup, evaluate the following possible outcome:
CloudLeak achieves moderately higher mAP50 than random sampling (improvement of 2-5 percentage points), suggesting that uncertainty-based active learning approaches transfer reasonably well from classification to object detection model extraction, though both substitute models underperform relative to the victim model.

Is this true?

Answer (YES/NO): NO